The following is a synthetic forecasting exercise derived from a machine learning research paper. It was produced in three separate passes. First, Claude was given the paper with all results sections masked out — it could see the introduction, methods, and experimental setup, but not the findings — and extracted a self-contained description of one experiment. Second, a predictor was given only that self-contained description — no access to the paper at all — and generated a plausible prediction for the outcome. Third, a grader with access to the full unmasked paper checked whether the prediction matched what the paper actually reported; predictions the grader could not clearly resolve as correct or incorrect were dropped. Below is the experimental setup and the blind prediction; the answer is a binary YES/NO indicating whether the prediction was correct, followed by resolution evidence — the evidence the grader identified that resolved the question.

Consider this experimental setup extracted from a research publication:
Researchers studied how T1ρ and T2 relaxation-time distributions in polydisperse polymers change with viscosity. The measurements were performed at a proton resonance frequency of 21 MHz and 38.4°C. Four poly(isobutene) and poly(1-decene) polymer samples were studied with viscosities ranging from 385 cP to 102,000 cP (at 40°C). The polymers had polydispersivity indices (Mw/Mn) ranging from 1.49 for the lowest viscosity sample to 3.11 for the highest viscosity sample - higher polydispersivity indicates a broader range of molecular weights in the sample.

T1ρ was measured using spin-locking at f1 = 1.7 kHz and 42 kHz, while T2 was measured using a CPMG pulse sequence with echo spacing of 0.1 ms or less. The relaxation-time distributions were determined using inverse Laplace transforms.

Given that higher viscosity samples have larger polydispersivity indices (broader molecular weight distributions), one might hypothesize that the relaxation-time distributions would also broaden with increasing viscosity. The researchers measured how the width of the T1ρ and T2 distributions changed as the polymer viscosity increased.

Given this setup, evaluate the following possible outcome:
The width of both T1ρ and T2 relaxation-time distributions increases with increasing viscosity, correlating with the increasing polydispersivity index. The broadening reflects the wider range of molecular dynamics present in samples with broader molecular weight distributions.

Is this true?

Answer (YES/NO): NO